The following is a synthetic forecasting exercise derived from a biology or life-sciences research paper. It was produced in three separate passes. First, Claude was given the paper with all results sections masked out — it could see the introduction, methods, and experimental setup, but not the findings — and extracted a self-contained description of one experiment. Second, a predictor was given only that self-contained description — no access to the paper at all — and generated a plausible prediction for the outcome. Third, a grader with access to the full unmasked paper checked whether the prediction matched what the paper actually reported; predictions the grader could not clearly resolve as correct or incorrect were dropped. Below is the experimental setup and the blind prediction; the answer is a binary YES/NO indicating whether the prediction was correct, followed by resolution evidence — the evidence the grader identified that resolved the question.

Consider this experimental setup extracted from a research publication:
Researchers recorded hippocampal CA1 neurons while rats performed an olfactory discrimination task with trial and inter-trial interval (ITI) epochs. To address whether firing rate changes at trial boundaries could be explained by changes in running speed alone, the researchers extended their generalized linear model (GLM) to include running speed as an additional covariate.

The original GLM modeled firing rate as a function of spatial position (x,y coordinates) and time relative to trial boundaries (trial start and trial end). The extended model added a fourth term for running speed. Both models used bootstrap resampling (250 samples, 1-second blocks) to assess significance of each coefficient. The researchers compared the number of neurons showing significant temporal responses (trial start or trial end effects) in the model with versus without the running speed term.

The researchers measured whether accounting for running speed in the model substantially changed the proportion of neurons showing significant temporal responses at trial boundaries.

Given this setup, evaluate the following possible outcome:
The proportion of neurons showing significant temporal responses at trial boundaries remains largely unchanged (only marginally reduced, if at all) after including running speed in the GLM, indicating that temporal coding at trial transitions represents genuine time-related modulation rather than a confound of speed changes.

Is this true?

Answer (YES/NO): YES